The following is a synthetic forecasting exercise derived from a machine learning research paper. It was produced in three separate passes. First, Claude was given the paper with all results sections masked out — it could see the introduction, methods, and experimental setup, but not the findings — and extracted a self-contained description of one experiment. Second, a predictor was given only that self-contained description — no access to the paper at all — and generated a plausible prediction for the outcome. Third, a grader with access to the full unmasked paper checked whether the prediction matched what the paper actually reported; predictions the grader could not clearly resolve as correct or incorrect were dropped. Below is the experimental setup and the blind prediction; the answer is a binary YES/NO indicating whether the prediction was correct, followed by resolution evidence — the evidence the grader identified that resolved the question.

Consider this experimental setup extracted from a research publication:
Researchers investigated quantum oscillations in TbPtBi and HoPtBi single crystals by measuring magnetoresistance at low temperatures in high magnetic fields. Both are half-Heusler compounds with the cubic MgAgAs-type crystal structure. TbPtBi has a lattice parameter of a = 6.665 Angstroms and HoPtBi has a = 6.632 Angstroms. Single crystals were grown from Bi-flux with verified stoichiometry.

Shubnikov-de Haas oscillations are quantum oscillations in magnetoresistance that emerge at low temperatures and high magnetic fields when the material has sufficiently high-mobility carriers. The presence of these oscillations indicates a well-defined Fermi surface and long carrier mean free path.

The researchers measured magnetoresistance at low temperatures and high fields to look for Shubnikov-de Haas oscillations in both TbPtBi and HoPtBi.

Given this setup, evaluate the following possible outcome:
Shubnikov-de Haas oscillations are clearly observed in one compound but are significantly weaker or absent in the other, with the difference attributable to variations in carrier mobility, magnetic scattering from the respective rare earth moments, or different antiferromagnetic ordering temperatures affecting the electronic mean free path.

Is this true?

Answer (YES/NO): NO